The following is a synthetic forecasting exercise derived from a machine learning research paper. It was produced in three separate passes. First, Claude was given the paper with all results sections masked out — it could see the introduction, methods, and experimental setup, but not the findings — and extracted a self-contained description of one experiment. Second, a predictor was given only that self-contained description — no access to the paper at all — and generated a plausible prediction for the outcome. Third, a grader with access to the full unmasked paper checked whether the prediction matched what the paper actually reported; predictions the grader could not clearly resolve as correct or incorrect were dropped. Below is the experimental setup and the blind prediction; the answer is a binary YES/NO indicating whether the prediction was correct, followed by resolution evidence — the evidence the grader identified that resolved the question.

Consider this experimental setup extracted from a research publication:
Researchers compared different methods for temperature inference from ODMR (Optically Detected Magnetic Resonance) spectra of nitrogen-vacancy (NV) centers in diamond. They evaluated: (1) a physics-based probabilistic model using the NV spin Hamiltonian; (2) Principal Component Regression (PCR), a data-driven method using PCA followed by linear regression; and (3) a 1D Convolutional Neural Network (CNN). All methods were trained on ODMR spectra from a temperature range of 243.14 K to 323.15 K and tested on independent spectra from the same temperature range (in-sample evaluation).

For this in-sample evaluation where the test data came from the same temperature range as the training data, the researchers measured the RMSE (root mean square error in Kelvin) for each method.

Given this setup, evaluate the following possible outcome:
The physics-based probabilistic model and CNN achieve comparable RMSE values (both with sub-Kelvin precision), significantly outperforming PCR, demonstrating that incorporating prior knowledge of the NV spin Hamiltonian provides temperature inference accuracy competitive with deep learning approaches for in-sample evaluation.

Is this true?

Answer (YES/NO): NO